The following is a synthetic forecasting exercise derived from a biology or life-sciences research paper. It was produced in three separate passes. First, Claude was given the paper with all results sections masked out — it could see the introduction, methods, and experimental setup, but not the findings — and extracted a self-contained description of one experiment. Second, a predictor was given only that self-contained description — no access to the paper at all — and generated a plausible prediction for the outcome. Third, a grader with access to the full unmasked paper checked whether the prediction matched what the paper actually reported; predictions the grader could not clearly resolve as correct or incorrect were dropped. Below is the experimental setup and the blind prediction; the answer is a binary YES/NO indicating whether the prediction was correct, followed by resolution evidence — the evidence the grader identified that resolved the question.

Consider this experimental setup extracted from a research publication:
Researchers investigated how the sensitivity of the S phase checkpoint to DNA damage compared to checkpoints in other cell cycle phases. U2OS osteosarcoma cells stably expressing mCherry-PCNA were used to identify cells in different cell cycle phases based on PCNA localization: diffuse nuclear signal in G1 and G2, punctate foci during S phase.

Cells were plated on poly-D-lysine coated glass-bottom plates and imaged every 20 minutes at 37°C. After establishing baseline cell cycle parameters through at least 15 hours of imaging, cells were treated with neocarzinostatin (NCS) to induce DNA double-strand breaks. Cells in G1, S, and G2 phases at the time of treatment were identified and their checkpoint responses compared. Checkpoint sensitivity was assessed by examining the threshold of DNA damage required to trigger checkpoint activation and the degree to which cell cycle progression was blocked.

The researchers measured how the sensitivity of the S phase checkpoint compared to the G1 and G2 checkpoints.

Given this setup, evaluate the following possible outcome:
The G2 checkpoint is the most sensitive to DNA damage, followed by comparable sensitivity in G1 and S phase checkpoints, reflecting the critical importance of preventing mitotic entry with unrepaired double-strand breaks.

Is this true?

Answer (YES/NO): NO